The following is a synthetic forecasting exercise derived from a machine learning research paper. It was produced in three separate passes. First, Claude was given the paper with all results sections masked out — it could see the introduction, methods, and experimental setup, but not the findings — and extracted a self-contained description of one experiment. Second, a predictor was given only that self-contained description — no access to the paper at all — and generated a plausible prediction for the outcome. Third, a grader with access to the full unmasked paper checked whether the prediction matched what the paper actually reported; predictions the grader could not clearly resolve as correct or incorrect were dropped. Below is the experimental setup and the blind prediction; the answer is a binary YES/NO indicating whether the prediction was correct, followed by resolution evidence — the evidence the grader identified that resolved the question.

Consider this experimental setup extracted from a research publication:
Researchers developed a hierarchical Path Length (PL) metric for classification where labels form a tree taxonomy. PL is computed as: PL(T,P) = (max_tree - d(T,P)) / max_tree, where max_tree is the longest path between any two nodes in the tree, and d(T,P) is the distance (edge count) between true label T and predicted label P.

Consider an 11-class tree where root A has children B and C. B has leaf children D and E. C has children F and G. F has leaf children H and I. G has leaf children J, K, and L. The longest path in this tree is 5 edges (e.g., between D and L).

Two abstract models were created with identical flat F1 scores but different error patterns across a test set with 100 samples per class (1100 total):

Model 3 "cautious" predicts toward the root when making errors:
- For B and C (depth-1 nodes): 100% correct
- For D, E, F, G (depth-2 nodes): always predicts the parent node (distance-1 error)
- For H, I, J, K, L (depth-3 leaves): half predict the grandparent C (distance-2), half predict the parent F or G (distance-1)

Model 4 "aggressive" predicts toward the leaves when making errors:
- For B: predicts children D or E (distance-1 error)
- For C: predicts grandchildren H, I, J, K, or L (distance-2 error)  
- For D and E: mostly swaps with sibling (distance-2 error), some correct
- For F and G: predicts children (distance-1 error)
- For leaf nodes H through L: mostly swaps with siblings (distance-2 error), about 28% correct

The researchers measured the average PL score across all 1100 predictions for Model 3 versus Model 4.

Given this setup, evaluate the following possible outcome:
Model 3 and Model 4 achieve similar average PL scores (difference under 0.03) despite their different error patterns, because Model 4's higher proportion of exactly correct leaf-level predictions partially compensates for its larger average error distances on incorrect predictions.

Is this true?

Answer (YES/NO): NO